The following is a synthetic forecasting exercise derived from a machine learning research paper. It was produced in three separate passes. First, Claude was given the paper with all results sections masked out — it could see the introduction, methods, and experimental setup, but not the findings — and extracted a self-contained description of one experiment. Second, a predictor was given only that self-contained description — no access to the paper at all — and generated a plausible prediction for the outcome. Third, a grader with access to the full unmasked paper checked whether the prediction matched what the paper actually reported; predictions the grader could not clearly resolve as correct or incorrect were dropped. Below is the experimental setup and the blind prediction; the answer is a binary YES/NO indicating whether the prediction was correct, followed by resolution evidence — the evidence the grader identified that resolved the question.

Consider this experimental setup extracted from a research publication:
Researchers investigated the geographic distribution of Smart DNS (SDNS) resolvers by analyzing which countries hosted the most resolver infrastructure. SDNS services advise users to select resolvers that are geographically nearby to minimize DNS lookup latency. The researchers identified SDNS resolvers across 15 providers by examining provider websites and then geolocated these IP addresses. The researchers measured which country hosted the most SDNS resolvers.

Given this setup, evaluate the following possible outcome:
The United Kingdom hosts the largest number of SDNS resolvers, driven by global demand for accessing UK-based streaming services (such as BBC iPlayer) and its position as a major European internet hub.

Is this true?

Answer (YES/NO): NO